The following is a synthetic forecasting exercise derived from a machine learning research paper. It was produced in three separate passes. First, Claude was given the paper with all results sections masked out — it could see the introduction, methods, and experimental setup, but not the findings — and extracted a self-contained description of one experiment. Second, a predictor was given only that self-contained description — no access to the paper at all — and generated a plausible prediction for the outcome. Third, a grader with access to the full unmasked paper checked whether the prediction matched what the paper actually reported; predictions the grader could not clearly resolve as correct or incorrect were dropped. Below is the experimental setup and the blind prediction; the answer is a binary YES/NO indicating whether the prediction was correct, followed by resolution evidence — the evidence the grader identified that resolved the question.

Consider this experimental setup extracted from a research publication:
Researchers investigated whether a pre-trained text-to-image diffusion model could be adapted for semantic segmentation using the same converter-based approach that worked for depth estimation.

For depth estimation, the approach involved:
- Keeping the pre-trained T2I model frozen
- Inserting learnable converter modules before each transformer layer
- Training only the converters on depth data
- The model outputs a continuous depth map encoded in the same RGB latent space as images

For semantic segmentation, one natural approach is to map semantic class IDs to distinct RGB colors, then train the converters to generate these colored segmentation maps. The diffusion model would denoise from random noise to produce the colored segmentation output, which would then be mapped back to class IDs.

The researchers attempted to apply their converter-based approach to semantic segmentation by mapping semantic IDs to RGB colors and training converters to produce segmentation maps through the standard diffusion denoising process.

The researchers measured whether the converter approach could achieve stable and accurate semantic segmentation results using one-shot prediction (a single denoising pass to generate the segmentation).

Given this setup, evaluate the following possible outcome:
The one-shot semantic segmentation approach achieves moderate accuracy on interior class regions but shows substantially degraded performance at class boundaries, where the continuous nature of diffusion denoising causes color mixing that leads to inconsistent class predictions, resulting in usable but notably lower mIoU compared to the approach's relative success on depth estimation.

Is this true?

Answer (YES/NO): NO